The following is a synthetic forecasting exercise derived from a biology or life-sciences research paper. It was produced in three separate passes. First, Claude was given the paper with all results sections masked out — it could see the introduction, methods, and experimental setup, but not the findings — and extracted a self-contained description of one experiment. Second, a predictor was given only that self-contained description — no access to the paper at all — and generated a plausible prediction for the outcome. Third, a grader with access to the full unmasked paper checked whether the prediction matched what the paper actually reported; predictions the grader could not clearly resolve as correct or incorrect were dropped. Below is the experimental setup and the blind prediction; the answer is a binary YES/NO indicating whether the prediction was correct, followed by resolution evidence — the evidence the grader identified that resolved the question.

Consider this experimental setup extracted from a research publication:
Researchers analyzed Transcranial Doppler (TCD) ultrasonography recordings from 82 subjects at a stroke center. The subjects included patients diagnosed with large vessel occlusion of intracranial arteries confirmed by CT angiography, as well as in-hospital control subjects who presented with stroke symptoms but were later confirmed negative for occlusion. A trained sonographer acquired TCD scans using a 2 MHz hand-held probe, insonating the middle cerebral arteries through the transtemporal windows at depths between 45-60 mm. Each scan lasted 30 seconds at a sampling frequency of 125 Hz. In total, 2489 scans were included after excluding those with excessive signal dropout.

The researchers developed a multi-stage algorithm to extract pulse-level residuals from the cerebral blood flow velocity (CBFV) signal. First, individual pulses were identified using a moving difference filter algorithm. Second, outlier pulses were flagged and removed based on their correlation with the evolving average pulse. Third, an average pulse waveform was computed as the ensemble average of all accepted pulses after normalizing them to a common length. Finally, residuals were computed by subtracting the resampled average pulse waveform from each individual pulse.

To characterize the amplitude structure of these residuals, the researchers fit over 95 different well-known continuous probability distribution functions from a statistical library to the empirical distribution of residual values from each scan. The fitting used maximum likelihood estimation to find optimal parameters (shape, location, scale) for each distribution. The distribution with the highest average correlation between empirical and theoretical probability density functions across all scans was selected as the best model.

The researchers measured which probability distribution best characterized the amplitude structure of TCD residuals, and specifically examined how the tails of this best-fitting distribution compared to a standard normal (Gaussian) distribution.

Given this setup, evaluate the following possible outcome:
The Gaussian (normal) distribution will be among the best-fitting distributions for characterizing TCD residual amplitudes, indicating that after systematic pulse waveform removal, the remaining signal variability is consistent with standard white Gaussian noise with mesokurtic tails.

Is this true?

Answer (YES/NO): NO